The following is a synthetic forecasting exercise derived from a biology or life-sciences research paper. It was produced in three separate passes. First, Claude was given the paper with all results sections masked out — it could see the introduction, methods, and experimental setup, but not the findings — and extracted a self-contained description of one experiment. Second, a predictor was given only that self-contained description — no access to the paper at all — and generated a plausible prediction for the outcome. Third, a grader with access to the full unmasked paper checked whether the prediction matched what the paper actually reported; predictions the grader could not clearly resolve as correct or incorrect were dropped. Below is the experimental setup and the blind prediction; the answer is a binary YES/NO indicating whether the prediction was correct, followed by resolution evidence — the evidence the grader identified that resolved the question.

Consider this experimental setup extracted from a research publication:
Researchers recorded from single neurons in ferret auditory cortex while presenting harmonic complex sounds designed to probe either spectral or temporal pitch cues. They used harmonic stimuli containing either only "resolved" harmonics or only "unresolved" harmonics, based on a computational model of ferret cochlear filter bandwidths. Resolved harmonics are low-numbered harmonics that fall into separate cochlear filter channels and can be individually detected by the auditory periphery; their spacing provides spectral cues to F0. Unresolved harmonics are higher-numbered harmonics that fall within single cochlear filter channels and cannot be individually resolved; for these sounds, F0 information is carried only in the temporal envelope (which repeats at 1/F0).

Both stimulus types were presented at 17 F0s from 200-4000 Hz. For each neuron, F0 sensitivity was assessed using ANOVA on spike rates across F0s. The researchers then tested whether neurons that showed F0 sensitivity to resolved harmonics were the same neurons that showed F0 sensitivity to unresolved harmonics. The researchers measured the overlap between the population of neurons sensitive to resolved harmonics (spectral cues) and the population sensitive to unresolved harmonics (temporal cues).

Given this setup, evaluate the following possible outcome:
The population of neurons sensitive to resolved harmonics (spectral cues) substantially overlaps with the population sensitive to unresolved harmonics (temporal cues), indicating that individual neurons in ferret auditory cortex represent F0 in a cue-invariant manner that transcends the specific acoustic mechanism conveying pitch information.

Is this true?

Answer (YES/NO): NO